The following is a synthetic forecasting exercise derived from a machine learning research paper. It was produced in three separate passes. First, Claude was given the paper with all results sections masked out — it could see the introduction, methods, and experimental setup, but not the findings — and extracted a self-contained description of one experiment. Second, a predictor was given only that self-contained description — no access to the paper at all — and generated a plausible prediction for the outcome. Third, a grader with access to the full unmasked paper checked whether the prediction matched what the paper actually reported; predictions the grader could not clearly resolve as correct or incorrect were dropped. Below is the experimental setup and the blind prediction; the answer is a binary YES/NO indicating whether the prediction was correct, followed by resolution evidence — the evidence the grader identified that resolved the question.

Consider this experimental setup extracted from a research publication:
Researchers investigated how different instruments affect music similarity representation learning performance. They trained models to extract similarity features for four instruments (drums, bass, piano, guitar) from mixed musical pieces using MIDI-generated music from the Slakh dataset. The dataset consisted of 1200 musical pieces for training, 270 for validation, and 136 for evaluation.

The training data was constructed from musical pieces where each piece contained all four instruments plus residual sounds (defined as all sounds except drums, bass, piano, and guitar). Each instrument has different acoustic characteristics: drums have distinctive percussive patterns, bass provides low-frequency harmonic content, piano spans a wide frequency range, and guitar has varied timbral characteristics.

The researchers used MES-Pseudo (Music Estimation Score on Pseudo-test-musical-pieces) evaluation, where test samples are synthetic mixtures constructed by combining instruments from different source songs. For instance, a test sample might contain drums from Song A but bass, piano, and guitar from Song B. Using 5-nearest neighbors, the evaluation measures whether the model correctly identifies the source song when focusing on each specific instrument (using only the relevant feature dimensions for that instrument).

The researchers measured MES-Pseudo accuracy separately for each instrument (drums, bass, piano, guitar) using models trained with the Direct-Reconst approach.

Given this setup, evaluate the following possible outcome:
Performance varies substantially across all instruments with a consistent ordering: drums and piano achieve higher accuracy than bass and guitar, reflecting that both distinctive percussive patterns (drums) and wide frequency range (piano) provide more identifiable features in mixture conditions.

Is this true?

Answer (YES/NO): NO